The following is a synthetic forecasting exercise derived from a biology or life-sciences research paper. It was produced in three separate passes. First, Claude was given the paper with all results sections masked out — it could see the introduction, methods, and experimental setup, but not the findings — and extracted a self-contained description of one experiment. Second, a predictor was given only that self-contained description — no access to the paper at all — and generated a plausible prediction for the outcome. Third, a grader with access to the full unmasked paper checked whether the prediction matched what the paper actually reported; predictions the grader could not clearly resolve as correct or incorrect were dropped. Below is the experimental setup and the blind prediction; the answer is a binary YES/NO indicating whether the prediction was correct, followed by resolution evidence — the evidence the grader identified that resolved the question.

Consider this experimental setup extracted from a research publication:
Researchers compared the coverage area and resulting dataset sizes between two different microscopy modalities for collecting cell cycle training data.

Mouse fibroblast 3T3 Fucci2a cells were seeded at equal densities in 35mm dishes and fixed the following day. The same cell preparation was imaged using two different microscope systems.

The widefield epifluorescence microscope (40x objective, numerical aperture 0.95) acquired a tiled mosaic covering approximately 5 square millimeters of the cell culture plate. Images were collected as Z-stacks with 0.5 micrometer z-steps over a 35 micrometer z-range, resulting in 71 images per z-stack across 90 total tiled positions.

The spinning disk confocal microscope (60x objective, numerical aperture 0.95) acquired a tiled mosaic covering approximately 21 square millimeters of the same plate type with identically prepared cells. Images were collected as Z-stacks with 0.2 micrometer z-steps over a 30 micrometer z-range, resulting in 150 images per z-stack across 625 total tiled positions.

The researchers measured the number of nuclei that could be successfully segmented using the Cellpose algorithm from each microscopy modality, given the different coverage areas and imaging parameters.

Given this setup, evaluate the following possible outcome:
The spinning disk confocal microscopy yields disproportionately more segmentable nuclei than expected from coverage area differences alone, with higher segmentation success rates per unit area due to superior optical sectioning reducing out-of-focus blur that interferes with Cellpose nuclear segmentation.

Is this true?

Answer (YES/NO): NO